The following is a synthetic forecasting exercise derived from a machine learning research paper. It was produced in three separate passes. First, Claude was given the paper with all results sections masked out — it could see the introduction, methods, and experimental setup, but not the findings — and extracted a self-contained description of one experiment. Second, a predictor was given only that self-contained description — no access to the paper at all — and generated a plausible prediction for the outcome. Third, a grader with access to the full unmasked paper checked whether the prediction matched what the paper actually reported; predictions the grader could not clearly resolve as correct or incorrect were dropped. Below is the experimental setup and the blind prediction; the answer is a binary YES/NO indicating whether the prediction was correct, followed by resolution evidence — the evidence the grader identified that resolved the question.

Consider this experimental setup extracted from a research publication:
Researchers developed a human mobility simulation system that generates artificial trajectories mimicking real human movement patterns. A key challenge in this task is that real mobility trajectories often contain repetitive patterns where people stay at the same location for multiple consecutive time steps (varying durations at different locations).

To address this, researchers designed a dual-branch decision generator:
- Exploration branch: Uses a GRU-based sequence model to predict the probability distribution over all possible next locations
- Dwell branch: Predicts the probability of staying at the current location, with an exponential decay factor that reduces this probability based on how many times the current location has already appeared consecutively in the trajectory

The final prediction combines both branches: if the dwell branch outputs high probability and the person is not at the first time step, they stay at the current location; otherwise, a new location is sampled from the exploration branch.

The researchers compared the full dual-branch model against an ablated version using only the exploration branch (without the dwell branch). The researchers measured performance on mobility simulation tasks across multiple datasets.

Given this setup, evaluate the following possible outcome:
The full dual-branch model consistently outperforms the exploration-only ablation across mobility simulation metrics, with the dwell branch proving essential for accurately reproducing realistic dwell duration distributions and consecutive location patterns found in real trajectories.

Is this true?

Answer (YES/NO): NO